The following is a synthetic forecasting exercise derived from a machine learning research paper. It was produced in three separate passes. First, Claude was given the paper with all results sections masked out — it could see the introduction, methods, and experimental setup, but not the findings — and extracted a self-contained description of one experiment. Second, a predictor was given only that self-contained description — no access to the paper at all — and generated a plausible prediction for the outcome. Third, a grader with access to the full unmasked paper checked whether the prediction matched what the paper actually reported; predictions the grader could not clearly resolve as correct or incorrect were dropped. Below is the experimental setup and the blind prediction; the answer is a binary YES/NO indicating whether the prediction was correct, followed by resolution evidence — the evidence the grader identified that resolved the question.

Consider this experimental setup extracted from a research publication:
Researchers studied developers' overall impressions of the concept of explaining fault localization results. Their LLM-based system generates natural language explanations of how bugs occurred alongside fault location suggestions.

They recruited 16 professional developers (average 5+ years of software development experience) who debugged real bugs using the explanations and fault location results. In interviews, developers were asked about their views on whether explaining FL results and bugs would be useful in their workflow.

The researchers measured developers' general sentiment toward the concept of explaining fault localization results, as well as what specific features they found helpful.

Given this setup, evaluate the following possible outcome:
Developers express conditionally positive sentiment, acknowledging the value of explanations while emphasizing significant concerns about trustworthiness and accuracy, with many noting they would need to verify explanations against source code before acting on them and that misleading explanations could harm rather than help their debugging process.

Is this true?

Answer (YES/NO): NO